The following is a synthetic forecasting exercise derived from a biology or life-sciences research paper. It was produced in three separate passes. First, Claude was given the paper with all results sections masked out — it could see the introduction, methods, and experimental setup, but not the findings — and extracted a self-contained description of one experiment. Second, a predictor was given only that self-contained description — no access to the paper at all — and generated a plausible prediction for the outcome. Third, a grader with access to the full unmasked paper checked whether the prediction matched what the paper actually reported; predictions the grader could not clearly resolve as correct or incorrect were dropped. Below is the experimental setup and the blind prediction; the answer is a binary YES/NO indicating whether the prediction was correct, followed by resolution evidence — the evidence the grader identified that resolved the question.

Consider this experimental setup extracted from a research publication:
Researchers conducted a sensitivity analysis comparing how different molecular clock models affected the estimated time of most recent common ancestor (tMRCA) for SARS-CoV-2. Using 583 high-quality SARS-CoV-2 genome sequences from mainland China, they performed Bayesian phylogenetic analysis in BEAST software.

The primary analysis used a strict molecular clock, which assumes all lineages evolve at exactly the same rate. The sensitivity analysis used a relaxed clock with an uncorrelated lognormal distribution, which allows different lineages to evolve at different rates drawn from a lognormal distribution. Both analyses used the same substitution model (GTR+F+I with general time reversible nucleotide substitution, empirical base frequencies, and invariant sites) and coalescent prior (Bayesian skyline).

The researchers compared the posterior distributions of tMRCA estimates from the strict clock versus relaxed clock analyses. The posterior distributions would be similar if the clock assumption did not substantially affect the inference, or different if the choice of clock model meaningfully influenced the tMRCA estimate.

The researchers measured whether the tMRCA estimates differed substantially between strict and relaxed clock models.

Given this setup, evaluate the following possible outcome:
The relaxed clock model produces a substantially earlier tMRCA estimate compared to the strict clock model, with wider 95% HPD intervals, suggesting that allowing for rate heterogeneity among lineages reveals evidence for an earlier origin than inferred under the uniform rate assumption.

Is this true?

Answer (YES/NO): NO